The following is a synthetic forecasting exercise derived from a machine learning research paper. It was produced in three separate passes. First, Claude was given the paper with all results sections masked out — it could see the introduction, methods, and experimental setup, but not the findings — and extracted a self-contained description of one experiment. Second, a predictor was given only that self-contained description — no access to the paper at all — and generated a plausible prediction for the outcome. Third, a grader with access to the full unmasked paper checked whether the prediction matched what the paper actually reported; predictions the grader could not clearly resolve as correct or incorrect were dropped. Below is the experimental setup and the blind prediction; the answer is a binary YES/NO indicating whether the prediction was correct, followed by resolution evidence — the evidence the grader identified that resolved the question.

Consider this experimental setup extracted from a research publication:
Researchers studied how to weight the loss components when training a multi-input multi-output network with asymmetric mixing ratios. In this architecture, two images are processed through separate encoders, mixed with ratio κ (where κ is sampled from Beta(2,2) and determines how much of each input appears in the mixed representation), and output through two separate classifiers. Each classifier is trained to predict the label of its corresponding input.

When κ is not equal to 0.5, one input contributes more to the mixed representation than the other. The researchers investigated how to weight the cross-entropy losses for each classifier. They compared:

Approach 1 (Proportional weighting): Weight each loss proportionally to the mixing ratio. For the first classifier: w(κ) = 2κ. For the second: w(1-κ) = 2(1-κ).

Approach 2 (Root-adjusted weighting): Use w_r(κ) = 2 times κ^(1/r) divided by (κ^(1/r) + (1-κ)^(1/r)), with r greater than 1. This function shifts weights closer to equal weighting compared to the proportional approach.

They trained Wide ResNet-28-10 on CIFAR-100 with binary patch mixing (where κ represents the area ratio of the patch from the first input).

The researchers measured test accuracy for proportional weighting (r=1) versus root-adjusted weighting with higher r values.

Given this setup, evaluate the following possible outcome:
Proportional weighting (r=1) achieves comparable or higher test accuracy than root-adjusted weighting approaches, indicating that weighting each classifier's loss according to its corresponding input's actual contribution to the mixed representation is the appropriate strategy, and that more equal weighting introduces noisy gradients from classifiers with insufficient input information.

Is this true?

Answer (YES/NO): NO